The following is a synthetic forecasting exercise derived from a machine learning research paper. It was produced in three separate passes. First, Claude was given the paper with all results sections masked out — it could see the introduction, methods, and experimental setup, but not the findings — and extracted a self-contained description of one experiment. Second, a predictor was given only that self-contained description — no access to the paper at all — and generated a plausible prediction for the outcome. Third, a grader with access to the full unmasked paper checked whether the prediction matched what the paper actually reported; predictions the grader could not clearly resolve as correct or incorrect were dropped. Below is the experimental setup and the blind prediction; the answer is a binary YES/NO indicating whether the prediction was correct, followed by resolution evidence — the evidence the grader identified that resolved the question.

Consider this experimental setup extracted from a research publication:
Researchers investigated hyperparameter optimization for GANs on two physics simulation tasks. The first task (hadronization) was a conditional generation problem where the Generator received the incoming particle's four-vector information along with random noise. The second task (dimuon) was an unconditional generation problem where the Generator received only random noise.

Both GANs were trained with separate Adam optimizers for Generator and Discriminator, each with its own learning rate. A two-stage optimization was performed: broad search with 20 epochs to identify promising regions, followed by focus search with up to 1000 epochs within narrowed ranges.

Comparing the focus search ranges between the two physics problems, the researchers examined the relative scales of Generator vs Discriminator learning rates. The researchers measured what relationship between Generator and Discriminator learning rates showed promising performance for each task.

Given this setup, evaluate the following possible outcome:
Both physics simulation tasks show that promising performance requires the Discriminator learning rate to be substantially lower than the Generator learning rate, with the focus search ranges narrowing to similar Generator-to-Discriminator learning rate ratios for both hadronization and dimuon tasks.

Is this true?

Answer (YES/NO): NO